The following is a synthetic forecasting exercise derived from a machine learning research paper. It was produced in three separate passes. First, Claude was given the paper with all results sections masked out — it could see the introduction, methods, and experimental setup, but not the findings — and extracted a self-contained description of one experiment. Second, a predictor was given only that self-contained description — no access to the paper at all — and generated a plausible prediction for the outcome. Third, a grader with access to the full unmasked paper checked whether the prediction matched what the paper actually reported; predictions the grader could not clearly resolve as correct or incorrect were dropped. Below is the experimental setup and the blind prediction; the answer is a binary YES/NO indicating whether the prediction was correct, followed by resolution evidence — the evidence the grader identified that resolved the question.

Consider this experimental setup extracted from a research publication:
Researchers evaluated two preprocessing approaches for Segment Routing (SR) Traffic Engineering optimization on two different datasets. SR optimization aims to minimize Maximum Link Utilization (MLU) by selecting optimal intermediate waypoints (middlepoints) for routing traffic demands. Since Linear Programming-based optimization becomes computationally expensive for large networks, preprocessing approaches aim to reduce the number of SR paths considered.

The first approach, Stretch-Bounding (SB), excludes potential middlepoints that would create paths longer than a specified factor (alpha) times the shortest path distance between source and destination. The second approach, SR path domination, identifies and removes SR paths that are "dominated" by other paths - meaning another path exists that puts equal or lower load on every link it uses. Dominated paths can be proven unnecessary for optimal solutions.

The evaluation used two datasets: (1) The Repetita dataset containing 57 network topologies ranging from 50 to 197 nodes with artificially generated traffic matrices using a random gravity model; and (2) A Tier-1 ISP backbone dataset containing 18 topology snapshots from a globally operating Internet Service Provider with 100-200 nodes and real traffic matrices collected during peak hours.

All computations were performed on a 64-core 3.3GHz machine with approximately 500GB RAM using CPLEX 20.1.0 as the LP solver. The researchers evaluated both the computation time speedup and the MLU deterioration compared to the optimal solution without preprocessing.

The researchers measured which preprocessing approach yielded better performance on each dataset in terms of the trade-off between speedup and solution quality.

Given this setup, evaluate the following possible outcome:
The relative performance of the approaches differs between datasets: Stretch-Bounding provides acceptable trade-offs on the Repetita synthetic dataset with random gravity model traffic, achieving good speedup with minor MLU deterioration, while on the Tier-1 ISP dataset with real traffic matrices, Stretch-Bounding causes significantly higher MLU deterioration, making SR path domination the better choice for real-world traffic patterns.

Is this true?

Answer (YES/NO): NO